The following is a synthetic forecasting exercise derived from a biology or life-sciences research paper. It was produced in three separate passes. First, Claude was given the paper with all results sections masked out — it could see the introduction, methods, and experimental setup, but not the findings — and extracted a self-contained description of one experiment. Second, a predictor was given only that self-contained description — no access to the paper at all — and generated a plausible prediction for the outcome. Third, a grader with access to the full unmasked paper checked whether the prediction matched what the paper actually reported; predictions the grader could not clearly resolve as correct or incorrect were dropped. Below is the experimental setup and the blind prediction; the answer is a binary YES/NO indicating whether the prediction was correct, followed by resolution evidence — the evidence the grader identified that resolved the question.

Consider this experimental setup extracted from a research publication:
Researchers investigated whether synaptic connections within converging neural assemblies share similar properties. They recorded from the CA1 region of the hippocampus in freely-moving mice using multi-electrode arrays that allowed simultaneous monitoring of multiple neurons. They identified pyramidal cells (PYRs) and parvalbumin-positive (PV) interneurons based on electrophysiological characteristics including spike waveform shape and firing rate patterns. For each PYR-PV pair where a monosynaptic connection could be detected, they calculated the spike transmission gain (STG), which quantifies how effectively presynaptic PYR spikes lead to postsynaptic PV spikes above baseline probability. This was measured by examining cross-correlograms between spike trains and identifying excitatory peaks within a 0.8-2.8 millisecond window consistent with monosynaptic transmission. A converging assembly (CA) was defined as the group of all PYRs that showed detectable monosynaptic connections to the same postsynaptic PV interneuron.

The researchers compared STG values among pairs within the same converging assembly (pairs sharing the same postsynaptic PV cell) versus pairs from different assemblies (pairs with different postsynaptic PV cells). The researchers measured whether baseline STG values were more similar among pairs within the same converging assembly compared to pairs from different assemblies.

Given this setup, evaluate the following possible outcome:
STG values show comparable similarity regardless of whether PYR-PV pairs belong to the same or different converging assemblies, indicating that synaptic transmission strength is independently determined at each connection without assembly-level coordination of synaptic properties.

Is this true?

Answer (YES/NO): NO